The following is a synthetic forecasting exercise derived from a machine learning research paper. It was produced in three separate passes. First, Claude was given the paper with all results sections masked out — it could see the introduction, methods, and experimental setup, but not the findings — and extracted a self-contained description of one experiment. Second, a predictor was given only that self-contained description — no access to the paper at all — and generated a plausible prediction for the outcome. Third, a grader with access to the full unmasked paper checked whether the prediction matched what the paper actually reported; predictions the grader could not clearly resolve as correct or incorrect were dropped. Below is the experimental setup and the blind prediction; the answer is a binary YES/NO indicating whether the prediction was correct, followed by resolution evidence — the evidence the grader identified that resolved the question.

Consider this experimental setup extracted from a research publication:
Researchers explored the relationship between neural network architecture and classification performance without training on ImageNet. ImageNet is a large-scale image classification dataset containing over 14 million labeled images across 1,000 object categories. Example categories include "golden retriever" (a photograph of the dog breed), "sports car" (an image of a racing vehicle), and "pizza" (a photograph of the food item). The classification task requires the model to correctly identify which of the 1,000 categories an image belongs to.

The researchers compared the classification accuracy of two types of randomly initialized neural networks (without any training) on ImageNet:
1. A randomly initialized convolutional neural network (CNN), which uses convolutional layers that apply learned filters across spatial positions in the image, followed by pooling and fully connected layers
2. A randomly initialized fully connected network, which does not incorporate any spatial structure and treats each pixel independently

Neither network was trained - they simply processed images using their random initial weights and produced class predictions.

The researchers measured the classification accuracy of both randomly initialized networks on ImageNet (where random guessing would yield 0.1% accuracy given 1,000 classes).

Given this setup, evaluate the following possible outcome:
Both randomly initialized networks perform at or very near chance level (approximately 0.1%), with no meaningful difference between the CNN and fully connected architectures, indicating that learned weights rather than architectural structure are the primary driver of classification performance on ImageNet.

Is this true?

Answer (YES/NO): NO